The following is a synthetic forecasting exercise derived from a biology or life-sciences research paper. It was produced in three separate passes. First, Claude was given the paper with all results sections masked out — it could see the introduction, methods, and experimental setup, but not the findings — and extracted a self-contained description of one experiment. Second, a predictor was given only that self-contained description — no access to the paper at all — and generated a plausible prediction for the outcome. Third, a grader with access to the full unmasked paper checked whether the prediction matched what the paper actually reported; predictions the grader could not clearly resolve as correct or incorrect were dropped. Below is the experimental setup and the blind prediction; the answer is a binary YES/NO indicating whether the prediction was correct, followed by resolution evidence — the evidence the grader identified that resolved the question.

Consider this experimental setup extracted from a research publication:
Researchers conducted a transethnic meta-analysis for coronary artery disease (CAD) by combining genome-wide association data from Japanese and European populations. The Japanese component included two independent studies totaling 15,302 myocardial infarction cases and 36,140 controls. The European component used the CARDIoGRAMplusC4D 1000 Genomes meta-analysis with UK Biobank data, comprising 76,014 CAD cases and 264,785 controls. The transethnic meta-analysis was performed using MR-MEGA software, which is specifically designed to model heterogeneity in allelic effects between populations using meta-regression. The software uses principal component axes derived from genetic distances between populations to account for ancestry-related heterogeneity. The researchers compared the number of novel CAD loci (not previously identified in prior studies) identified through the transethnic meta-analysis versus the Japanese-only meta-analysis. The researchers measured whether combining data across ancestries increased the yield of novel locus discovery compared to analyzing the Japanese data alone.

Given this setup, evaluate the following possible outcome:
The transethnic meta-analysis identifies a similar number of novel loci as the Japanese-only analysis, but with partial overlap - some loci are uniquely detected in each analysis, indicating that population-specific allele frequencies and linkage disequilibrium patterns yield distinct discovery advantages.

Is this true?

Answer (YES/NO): NO